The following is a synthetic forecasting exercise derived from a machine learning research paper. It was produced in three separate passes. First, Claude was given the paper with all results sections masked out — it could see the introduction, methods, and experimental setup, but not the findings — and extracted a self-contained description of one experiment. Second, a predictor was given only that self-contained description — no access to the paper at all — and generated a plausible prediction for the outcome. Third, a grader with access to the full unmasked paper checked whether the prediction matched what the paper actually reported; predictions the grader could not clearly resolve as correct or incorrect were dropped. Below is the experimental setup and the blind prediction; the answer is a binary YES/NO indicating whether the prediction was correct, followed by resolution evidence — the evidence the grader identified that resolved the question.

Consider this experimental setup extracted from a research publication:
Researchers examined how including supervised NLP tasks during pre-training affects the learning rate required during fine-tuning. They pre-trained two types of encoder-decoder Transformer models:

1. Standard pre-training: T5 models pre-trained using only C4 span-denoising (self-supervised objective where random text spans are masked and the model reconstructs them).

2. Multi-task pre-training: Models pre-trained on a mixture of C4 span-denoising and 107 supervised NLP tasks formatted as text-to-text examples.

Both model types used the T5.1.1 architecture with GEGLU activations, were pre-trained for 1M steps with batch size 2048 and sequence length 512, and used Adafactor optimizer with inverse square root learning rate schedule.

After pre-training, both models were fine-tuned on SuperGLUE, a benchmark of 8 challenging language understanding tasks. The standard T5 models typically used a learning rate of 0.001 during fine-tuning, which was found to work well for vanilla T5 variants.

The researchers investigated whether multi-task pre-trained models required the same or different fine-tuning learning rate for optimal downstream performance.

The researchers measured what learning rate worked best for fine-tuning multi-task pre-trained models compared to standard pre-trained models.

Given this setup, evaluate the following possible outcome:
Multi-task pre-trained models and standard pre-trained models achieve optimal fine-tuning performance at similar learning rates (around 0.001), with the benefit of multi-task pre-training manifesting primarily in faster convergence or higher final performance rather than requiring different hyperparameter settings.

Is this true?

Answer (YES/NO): NO